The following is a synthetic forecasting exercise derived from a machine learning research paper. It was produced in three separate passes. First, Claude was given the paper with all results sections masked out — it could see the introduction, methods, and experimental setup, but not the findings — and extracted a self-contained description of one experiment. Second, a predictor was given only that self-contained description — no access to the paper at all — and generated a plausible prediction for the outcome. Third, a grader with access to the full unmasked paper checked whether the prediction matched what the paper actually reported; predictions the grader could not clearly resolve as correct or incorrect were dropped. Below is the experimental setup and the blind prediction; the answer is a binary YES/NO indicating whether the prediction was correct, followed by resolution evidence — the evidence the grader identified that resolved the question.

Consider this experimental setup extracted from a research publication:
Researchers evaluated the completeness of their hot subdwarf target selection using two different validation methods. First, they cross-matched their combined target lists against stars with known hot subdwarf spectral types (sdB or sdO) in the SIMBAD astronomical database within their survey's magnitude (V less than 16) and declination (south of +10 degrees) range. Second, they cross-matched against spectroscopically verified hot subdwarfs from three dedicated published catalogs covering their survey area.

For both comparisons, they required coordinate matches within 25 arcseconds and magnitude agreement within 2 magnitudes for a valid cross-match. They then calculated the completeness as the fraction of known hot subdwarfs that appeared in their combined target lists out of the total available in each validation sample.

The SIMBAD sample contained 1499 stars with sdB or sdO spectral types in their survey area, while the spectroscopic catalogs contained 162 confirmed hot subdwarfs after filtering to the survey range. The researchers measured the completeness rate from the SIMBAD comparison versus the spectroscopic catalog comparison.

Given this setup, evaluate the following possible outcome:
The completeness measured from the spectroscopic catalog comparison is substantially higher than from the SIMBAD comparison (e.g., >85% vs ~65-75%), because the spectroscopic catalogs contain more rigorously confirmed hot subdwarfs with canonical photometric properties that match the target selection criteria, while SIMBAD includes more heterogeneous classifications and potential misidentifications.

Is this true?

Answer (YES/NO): NO